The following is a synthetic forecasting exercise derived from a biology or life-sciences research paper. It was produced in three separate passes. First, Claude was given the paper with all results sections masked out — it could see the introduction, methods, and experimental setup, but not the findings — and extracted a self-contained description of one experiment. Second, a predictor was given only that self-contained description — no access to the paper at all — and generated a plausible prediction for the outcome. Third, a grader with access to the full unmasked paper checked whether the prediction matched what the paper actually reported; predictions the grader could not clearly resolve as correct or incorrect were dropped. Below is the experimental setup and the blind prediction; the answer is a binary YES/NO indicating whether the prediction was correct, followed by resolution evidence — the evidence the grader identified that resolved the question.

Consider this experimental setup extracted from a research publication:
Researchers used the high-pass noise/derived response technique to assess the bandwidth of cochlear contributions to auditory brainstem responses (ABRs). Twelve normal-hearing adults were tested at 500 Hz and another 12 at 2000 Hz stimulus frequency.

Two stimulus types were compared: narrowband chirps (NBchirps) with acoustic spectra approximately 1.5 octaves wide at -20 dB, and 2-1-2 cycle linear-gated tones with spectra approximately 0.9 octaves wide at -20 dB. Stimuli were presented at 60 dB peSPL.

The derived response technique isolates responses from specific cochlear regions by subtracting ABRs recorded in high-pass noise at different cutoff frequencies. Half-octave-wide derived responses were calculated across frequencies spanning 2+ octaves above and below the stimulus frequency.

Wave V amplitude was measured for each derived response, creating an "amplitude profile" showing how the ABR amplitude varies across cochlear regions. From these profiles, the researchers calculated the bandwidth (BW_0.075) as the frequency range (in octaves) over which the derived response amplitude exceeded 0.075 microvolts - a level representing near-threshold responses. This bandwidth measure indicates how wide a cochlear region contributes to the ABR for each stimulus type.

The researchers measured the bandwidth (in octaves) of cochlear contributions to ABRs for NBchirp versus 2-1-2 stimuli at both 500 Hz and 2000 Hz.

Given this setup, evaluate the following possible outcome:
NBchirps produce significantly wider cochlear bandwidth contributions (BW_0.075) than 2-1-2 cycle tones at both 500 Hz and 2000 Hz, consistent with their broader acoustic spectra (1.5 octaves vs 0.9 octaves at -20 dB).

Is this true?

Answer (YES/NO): YES